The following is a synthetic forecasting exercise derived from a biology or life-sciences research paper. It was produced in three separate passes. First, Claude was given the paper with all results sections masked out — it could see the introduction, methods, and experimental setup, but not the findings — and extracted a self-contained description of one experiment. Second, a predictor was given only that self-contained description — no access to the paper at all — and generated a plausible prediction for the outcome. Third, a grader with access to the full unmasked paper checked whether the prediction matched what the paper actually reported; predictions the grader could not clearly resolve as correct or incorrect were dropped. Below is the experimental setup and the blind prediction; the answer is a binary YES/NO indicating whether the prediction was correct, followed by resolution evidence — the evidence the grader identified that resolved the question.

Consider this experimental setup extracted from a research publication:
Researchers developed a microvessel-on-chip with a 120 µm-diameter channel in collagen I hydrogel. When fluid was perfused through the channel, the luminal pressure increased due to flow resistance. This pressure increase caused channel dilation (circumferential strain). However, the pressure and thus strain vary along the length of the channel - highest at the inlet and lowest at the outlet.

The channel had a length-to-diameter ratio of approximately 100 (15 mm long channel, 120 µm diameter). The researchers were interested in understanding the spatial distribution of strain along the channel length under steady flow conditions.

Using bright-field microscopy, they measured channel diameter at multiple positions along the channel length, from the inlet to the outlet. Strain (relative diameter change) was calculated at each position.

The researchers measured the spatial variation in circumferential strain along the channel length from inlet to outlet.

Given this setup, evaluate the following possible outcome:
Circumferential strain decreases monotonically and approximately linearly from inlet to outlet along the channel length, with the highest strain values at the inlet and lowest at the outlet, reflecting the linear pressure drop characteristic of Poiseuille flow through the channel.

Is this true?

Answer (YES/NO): YES